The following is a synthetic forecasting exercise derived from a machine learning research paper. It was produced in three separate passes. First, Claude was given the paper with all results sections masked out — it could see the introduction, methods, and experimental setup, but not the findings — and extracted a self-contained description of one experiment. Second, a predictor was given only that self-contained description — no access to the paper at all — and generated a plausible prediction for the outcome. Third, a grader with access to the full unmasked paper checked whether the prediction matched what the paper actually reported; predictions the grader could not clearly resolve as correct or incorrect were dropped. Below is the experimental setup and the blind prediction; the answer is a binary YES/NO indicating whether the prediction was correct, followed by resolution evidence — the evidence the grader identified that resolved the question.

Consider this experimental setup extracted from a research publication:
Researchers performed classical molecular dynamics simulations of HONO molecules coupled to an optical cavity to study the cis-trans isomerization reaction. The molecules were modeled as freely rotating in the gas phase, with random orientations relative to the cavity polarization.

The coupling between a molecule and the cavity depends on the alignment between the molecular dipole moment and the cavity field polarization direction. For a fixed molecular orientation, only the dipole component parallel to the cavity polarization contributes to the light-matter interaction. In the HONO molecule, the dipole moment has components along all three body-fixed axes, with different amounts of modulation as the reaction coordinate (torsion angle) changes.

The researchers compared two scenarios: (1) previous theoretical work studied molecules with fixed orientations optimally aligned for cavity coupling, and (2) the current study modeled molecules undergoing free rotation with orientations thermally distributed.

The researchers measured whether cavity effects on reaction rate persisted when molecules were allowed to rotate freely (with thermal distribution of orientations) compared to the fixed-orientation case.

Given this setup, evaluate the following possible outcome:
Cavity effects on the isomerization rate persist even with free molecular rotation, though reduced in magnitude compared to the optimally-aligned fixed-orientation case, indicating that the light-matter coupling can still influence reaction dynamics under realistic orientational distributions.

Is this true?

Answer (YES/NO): YES